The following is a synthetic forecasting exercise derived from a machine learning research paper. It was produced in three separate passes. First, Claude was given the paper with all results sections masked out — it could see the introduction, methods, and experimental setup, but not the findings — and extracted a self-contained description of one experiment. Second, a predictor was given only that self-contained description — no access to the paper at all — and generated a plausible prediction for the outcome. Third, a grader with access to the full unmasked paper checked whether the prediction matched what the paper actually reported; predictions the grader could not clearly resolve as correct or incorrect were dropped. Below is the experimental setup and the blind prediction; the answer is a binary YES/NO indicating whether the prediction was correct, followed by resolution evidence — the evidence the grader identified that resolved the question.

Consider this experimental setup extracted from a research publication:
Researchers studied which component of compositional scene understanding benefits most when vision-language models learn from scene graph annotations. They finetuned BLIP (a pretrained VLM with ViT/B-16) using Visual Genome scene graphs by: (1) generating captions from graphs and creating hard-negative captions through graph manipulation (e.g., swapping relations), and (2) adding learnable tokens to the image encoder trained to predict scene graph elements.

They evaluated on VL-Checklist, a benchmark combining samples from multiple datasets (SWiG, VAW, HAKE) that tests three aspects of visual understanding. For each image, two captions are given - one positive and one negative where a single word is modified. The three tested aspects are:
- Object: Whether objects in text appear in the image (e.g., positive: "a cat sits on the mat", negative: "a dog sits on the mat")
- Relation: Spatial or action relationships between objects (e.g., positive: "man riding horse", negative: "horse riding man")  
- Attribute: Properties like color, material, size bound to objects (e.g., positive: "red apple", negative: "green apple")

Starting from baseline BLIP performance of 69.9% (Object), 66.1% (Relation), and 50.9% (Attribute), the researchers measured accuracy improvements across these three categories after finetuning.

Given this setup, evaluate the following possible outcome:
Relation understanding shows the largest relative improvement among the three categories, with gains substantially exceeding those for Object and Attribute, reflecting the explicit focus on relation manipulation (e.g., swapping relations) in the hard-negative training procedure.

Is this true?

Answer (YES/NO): NO